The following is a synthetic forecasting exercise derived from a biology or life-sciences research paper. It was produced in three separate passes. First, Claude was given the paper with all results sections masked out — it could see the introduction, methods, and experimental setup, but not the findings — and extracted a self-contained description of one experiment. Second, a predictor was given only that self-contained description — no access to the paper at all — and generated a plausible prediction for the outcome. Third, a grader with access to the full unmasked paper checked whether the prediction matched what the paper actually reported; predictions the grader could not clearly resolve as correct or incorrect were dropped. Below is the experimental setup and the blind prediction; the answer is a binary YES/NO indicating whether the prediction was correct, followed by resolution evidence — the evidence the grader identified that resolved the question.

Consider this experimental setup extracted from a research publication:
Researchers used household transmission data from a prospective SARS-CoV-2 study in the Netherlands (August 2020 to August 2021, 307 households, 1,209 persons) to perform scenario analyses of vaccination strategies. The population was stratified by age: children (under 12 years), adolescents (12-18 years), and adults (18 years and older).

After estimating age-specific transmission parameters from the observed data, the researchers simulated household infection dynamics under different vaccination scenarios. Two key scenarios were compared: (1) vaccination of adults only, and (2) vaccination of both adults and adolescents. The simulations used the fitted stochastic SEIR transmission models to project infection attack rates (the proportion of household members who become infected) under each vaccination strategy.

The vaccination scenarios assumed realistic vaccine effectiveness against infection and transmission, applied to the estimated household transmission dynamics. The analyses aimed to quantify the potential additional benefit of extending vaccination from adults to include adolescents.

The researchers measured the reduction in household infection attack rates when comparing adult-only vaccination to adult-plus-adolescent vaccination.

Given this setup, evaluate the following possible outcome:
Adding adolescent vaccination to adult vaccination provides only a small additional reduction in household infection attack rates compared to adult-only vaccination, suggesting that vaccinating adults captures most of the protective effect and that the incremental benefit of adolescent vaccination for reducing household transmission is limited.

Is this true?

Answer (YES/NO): YES